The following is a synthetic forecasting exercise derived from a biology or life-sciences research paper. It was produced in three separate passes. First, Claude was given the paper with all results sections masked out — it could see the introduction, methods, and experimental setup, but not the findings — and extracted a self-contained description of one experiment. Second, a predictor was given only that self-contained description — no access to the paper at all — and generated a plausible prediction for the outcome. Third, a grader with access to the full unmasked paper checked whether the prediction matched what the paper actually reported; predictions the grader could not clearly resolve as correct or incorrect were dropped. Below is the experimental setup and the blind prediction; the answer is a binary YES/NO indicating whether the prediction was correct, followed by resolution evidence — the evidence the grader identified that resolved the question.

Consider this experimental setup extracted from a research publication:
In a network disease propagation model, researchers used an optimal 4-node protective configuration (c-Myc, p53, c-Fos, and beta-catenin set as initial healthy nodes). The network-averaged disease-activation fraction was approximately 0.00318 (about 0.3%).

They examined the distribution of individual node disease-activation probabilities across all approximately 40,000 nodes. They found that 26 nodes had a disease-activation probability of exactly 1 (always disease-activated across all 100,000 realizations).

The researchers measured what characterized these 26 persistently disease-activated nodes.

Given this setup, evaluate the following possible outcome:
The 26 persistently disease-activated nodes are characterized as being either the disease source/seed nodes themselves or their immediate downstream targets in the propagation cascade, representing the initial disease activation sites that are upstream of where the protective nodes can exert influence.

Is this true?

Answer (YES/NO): YES